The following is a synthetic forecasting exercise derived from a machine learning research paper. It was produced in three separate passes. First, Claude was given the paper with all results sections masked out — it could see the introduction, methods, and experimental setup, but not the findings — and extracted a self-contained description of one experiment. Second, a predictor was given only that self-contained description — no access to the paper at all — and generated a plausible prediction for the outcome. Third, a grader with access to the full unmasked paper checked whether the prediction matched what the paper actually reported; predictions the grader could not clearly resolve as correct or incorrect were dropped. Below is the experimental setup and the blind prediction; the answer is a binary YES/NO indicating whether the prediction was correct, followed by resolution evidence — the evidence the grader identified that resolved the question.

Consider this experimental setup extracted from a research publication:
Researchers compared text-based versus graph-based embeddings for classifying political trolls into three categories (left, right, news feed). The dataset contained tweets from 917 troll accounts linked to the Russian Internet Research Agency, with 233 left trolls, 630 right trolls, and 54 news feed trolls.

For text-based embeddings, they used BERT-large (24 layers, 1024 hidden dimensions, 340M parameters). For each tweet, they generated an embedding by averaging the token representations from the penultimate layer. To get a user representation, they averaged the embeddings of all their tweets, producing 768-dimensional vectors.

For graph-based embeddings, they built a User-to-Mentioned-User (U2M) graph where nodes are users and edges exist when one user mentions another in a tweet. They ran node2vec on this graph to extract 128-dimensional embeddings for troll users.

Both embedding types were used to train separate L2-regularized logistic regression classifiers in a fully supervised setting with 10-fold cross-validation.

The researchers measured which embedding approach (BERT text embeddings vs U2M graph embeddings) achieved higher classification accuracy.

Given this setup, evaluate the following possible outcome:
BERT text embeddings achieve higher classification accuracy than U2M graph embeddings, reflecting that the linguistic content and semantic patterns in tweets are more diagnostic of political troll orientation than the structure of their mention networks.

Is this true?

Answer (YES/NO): NO